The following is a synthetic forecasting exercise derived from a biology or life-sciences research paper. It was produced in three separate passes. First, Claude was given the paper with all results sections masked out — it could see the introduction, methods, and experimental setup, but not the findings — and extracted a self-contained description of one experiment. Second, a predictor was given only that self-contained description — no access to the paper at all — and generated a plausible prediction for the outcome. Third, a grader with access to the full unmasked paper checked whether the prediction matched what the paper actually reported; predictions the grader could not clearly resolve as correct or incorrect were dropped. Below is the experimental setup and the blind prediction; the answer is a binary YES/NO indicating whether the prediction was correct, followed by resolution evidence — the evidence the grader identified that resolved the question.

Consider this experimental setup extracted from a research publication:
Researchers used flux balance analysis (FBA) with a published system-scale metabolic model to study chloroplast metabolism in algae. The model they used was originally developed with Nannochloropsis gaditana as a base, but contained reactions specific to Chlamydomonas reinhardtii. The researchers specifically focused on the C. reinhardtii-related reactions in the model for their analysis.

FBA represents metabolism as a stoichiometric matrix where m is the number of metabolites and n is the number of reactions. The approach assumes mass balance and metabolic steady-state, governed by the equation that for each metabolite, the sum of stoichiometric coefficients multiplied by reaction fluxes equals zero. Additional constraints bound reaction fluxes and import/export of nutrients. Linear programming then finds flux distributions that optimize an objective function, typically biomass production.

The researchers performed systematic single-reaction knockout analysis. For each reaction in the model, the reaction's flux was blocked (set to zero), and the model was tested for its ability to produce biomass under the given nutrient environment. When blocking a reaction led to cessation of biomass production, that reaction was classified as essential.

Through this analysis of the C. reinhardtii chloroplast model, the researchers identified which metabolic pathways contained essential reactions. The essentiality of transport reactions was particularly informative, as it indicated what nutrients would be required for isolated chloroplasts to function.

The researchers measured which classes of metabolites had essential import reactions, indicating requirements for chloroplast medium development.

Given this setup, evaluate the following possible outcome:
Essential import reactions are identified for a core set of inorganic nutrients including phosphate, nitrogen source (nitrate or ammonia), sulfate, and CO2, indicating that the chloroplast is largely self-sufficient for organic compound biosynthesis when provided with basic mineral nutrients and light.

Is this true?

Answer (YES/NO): NO